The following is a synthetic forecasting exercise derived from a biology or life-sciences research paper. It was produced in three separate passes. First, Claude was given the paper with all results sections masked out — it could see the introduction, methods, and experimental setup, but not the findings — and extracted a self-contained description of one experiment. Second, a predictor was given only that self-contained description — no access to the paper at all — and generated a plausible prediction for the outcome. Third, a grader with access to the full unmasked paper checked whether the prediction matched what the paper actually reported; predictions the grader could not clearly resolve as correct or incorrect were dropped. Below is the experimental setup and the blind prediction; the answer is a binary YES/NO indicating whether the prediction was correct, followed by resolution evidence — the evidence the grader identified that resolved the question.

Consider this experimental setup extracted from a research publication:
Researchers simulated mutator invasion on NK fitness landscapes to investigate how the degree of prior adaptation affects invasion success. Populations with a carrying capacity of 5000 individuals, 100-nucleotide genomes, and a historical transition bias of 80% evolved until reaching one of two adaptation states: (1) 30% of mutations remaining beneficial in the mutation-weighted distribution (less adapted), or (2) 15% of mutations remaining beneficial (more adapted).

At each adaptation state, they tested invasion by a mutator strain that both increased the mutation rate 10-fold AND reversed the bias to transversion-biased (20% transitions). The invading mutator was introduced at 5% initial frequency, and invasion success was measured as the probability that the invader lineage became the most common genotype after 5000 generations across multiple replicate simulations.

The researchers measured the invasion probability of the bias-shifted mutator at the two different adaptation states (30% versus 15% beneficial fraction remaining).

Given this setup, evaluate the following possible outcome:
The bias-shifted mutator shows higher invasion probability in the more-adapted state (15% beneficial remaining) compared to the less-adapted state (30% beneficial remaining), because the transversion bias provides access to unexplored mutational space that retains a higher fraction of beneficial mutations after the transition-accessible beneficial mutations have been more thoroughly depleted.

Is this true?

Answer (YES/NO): NO